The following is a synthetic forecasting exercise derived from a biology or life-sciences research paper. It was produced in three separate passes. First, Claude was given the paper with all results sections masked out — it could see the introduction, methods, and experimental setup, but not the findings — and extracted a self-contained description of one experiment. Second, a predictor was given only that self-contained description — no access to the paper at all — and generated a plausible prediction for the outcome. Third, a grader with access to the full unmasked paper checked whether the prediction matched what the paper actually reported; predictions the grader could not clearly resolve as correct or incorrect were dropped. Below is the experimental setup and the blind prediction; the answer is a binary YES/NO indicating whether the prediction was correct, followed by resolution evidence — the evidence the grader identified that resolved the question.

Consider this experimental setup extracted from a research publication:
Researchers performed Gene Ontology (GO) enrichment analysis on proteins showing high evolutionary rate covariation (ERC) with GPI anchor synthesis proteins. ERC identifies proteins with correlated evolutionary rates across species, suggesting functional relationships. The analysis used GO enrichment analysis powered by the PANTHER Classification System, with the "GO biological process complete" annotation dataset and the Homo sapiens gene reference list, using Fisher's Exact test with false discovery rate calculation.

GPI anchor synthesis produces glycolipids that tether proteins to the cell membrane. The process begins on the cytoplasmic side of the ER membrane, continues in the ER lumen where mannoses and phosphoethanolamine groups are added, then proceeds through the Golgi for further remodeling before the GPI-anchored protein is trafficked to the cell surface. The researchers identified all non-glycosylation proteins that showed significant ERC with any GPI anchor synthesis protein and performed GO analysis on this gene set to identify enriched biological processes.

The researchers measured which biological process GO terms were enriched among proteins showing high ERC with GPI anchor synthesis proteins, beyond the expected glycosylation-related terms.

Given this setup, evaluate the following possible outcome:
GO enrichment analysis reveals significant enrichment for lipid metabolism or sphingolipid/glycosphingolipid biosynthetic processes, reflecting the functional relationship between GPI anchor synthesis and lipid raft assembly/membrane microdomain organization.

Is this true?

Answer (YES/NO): NO